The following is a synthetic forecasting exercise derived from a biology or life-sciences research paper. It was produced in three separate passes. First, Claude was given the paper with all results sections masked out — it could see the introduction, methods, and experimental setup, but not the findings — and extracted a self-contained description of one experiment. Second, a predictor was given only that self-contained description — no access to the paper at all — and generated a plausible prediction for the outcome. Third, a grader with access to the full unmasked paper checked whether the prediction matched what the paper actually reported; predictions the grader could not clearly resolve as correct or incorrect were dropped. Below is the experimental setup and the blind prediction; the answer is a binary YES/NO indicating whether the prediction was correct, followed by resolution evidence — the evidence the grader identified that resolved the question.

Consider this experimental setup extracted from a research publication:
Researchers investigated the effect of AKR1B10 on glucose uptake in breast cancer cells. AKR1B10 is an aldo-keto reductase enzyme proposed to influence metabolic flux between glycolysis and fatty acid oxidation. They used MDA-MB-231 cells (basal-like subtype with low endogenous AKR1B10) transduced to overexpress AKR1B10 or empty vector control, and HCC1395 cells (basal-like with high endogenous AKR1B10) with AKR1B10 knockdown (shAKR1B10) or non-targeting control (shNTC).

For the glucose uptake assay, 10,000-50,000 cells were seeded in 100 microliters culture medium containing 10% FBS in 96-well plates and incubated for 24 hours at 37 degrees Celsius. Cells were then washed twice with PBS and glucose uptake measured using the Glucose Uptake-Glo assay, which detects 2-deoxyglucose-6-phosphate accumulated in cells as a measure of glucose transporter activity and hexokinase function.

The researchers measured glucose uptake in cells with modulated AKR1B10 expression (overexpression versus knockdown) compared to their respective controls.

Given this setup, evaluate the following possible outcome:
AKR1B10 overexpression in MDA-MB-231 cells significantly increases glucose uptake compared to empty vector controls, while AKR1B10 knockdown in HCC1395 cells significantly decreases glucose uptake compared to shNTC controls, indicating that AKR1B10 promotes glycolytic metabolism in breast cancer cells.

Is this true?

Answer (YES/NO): NO